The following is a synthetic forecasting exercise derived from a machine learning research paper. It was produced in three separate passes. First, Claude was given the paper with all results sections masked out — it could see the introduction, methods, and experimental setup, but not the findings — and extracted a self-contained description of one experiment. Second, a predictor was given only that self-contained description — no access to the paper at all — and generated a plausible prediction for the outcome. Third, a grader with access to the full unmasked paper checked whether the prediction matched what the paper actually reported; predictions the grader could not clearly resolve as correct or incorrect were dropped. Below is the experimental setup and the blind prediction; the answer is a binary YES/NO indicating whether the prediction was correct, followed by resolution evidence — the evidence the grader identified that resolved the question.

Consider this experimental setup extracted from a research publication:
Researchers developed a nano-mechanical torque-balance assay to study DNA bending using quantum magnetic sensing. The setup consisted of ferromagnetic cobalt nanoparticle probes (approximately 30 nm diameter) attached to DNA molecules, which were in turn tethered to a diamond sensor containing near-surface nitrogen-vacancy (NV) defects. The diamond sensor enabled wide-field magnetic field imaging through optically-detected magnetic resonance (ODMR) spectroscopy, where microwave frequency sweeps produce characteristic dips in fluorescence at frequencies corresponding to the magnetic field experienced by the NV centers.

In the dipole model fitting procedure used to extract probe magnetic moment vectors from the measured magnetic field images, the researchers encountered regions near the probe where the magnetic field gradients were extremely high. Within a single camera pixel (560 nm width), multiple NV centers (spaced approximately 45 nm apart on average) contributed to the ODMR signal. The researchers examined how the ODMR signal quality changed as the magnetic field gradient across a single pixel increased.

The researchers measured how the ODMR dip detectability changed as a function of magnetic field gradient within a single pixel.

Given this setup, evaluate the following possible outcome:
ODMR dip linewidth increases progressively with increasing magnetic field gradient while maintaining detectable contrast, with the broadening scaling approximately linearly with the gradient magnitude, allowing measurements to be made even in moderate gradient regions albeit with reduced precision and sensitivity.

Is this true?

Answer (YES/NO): NO